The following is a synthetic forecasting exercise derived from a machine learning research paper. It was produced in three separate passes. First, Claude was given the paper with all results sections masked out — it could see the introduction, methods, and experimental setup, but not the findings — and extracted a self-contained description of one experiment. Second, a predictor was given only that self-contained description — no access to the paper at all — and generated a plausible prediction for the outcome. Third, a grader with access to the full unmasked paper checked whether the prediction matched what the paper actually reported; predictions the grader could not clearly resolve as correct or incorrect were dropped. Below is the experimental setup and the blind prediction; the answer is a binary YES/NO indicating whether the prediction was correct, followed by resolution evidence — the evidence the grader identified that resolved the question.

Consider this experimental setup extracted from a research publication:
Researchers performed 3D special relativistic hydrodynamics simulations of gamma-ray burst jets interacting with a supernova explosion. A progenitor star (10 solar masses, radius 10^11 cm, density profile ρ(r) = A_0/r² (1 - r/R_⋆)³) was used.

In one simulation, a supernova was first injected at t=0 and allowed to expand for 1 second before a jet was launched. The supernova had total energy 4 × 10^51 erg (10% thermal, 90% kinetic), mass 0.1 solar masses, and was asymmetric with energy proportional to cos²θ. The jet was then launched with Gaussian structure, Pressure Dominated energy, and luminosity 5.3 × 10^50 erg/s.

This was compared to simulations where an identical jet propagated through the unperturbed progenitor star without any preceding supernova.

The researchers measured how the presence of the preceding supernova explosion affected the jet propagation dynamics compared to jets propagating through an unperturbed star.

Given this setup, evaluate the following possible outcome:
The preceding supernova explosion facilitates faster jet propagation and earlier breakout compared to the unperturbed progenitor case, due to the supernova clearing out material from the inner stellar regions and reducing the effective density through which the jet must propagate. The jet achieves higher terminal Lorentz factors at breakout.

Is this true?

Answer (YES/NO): NO